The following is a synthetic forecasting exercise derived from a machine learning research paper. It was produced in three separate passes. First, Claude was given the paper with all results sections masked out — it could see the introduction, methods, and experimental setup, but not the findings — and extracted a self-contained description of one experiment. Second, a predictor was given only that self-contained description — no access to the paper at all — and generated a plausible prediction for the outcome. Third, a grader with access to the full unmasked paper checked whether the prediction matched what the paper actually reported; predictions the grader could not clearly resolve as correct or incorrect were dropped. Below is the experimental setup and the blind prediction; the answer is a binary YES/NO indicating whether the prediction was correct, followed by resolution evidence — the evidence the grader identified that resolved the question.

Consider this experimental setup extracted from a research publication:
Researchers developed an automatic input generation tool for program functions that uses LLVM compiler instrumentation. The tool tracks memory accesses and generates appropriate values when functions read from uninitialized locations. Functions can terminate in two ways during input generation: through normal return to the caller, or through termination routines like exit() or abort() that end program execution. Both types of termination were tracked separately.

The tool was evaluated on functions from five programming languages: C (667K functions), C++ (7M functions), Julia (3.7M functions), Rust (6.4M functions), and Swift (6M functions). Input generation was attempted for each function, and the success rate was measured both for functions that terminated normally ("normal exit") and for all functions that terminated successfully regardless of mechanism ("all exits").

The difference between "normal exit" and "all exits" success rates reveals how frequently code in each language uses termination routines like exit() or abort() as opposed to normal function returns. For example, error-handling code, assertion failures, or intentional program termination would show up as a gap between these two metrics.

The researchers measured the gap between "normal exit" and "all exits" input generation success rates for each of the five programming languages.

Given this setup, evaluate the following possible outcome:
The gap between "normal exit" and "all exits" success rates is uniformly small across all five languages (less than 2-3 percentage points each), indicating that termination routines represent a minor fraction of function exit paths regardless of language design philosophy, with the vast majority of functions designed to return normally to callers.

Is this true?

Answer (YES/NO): NO